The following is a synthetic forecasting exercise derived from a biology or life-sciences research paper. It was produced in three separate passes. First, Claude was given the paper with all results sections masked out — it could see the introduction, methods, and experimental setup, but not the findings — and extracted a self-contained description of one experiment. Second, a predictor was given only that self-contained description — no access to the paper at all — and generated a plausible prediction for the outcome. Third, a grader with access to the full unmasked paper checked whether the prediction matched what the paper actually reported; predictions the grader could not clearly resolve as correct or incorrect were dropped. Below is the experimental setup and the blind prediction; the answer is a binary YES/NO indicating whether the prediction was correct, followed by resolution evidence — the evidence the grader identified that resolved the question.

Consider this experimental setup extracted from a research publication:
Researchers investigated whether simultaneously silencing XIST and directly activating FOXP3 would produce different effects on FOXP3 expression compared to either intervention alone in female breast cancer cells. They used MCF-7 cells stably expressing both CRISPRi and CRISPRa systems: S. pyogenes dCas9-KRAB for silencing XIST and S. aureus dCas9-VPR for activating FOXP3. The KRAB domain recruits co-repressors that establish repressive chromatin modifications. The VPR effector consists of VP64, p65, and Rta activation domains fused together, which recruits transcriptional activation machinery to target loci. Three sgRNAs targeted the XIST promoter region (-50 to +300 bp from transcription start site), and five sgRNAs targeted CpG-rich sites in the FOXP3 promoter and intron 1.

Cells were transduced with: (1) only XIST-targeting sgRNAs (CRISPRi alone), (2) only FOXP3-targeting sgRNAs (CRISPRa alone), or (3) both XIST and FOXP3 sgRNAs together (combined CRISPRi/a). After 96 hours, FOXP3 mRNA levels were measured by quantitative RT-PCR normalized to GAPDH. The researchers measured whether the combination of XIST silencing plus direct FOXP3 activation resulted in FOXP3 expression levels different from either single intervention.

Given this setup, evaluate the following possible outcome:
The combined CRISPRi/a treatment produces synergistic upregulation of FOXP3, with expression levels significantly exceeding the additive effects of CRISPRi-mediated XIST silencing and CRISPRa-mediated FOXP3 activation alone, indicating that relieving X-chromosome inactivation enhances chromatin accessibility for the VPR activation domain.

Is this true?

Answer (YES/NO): NO